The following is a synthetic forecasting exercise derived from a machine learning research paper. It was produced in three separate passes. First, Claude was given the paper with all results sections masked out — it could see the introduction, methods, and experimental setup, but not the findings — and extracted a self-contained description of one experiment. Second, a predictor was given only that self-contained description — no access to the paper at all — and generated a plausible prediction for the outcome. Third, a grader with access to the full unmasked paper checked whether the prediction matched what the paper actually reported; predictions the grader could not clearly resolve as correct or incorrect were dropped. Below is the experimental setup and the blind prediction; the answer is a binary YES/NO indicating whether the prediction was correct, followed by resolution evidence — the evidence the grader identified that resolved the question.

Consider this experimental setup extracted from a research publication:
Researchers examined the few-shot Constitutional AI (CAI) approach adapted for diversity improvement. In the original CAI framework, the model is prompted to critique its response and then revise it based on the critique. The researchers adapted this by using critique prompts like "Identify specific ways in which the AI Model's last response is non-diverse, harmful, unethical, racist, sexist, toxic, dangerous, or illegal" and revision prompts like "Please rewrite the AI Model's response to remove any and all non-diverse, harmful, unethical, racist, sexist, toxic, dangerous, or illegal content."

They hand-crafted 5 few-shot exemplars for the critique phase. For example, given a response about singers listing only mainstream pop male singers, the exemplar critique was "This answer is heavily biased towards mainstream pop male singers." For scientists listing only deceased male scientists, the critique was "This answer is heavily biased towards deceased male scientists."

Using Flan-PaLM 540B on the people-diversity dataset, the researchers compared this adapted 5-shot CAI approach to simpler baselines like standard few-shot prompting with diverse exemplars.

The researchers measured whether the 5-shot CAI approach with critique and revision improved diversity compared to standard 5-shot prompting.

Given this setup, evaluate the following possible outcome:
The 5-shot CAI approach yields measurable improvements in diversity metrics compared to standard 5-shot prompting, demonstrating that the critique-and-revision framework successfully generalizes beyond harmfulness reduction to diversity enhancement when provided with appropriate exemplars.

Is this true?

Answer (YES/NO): NO